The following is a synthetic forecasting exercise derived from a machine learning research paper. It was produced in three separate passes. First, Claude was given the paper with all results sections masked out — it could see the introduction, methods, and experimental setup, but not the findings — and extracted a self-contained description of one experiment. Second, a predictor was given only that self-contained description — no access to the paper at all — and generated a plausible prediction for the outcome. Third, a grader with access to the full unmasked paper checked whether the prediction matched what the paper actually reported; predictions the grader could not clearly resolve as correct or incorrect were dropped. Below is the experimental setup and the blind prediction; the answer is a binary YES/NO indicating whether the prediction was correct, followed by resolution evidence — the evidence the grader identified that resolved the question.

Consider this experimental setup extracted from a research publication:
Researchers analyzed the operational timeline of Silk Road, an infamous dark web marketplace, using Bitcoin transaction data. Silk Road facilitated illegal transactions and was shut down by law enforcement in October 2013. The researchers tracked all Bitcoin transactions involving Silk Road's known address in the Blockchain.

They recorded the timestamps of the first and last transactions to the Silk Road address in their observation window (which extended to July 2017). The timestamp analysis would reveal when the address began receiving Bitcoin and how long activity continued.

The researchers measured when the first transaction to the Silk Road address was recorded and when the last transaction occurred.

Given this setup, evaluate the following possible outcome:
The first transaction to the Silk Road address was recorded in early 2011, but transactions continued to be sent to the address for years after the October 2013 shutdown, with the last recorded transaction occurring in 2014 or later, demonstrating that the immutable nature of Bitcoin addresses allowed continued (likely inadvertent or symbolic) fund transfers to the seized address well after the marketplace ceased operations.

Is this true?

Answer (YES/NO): NO